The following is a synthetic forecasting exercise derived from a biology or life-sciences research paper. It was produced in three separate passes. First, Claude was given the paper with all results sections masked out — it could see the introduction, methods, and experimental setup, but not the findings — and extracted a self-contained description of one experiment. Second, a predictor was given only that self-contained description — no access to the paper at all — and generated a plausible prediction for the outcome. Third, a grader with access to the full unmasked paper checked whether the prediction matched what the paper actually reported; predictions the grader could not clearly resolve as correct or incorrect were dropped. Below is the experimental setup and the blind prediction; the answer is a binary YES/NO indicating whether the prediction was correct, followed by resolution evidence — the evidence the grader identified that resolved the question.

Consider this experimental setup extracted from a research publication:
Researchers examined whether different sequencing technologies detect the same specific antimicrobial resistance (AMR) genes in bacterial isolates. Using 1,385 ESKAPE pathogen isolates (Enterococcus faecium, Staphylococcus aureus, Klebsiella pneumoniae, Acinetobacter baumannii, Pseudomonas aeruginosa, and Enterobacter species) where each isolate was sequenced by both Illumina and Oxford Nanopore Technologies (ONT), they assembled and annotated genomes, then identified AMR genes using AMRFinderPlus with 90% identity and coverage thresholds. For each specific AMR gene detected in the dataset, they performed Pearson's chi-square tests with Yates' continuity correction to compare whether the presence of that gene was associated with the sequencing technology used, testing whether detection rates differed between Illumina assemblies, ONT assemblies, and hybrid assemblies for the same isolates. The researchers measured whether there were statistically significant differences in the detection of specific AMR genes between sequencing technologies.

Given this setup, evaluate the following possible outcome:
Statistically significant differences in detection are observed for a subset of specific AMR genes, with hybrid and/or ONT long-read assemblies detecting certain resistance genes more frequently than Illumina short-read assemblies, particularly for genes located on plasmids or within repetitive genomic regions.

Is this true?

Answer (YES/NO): NO